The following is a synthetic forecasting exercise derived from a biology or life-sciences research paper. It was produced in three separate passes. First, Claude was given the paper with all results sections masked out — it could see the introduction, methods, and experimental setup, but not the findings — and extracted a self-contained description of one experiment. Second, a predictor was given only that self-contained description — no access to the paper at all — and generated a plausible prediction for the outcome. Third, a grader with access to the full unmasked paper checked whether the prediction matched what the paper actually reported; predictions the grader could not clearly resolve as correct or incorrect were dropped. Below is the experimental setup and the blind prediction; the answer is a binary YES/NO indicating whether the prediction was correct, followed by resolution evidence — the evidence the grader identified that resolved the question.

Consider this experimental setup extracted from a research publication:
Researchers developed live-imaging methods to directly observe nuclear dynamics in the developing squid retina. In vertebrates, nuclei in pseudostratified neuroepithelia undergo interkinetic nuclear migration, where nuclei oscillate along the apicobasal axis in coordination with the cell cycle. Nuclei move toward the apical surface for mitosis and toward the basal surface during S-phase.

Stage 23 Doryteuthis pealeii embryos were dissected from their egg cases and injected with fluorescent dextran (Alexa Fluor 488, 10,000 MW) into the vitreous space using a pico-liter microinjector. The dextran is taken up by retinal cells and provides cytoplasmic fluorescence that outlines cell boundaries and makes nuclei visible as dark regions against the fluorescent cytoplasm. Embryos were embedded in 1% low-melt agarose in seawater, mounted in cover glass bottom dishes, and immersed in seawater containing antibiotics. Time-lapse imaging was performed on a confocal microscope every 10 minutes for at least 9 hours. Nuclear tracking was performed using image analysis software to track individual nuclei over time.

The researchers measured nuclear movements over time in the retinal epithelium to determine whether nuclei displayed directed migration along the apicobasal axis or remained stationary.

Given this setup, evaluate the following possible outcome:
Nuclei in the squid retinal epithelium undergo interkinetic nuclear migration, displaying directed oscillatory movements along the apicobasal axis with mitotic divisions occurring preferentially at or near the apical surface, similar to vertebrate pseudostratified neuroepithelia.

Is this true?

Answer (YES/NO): YES